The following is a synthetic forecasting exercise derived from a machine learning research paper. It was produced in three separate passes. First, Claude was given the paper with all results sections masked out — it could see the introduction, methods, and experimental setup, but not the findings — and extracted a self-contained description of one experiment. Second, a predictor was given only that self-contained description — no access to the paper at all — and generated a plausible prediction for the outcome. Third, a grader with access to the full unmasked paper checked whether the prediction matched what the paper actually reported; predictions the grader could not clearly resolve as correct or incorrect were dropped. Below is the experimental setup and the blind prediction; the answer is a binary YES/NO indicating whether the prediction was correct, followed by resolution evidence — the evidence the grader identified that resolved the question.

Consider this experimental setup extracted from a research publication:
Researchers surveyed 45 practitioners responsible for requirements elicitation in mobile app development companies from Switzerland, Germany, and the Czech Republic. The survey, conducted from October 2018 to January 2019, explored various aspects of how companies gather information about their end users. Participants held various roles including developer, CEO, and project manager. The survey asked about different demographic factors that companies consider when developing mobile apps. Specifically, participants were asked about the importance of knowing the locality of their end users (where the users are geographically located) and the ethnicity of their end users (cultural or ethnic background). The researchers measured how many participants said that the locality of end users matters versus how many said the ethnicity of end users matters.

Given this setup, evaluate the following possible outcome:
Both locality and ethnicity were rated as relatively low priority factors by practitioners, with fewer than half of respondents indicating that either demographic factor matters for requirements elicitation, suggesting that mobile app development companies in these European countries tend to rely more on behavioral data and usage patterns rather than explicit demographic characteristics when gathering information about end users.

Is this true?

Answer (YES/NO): NO